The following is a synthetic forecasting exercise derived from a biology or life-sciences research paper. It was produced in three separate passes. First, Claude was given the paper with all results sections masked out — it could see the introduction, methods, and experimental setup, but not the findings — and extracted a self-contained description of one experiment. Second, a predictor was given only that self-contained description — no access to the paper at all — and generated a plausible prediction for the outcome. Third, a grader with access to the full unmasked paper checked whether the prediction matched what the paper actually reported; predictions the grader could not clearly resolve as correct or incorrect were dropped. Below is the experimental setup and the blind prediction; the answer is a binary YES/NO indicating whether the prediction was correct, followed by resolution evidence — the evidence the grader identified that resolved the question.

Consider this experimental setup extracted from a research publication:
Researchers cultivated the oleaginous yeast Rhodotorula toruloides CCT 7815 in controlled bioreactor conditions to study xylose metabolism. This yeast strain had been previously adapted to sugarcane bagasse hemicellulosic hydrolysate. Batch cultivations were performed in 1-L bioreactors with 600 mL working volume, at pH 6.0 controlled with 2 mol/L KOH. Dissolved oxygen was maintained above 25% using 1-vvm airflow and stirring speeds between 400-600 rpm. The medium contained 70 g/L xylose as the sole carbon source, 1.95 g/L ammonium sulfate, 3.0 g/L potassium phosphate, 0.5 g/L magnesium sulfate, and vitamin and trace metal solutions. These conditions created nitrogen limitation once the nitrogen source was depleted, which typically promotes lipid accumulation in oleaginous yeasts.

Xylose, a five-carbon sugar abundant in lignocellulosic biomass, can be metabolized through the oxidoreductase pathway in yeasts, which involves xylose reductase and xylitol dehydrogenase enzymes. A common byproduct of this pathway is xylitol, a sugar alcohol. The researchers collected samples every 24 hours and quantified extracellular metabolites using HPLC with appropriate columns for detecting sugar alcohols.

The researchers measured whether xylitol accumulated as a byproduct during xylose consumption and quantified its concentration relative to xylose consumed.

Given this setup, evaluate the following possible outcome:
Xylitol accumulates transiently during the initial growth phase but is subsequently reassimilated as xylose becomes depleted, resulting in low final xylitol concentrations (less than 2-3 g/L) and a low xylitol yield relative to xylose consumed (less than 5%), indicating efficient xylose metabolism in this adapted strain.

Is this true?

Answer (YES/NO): NO